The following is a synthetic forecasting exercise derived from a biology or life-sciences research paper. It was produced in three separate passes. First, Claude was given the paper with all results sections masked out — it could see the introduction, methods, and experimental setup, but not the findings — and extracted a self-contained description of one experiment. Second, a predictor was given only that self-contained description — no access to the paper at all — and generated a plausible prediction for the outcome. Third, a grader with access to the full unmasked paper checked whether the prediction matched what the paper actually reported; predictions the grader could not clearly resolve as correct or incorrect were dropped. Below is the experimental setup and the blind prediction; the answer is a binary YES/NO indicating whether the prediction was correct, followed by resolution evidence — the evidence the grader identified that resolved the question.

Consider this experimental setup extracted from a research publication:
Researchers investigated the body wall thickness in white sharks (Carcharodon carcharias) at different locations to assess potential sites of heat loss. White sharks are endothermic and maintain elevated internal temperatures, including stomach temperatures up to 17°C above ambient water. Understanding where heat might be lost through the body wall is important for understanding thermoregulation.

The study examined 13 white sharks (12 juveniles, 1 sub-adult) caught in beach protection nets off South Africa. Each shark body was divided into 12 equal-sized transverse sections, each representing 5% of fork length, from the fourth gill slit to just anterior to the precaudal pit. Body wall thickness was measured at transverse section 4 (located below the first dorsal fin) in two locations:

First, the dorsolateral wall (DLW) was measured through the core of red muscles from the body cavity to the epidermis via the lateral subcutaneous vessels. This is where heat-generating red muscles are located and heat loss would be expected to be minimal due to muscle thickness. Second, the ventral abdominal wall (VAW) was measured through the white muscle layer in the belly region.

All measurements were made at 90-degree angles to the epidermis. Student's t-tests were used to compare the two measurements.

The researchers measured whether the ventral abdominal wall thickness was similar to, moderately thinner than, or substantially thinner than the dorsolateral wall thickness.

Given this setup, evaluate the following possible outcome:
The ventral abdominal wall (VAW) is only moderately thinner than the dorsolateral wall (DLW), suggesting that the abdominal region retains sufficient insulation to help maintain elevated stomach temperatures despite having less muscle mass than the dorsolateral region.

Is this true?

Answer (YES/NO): NO